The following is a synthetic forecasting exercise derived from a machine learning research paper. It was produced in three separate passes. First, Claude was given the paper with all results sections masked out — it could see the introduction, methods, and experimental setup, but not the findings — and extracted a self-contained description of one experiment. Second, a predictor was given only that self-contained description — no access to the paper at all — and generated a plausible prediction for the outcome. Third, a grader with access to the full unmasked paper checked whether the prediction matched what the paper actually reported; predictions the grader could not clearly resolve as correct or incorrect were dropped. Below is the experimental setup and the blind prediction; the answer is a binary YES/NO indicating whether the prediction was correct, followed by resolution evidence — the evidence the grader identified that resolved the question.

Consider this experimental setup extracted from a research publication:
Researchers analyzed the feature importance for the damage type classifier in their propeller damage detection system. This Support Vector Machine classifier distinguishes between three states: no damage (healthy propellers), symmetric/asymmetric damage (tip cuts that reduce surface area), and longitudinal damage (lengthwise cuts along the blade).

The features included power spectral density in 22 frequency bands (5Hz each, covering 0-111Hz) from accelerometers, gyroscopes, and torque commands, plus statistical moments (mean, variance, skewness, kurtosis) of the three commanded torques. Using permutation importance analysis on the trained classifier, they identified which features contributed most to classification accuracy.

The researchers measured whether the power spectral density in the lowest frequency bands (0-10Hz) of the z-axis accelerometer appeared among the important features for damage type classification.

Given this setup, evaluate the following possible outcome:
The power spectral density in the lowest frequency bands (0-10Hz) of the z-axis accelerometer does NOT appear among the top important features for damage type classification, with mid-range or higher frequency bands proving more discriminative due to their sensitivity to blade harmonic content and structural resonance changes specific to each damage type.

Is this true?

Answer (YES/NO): NO